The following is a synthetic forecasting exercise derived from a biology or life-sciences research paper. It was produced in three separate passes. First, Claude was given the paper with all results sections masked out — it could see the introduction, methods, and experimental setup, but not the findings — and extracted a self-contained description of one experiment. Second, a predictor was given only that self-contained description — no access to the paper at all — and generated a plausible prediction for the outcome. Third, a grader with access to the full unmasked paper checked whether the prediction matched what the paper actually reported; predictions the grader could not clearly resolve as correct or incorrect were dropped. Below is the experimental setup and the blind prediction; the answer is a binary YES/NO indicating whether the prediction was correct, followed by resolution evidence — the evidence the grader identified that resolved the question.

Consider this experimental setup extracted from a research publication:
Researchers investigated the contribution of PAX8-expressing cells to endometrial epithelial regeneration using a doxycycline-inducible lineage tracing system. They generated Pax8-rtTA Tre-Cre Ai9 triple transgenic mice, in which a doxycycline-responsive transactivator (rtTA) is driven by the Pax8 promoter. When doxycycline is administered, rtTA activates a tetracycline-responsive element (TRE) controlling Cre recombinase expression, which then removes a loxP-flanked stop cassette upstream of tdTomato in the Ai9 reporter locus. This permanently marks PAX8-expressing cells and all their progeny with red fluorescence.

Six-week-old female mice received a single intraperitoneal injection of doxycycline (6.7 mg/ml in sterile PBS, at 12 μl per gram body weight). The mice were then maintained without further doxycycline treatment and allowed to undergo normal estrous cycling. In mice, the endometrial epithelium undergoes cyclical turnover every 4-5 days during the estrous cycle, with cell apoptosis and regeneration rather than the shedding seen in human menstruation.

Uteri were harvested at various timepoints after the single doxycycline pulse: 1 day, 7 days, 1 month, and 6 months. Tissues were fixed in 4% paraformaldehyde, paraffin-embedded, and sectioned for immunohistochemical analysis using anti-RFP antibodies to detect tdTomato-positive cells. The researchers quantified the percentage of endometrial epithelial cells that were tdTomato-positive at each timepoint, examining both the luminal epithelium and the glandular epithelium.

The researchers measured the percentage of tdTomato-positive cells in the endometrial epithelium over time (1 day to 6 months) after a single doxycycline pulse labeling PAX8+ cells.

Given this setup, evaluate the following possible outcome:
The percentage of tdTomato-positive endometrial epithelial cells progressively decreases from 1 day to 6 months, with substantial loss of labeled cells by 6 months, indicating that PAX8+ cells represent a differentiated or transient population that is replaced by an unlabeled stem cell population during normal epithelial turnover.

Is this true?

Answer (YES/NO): NO